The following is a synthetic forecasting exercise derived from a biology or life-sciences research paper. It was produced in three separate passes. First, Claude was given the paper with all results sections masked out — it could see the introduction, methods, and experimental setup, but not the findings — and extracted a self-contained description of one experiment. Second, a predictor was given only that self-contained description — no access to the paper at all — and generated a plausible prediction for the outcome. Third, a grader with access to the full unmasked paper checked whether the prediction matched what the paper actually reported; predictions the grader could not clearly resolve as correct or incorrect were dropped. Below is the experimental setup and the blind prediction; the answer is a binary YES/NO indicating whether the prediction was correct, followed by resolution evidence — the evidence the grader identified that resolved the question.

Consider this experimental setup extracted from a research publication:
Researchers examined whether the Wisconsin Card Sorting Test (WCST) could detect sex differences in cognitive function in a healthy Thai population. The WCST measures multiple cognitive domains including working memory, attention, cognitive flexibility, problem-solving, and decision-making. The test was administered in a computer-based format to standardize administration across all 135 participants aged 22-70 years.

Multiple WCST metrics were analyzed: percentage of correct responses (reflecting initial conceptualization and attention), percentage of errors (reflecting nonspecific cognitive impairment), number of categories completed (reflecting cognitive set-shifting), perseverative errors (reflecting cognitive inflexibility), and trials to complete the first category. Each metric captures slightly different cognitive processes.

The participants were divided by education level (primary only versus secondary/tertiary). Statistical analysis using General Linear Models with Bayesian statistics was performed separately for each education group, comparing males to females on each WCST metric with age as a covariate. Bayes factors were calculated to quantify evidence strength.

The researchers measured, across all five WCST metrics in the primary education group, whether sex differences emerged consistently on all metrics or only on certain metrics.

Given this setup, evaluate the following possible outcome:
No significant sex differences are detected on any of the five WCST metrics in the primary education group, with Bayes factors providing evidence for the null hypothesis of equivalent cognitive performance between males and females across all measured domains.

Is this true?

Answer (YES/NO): NO